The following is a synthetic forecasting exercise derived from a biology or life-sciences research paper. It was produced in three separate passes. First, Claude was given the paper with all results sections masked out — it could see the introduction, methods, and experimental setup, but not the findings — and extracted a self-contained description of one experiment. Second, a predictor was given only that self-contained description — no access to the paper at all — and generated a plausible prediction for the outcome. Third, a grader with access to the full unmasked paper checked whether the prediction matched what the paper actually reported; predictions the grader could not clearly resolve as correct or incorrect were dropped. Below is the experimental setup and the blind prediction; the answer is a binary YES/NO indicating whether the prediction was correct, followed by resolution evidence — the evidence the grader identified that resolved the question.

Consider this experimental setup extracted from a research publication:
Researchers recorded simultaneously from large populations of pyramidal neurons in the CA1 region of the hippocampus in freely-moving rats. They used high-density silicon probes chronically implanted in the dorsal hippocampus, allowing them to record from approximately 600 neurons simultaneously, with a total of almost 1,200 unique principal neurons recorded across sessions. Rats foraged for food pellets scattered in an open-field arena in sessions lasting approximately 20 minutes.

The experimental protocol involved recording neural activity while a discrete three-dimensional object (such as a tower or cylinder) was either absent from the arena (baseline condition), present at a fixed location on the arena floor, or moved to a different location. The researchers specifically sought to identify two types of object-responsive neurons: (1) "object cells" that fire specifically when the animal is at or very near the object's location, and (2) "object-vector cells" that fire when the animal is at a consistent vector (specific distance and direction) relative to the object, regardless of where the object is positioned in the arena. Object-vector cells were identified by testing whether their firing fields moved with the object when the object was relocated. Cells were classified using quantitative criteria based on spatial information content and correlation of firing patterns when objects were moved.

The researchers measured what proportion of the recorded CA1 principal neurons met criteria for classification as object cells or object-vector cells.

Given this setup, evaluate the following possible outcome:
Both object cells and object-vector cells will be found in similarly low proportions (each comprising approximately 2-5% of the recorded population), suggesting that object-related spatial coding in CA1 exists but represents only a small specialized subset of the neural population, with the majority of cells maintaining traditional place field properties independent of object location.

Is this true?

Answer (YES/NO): NO